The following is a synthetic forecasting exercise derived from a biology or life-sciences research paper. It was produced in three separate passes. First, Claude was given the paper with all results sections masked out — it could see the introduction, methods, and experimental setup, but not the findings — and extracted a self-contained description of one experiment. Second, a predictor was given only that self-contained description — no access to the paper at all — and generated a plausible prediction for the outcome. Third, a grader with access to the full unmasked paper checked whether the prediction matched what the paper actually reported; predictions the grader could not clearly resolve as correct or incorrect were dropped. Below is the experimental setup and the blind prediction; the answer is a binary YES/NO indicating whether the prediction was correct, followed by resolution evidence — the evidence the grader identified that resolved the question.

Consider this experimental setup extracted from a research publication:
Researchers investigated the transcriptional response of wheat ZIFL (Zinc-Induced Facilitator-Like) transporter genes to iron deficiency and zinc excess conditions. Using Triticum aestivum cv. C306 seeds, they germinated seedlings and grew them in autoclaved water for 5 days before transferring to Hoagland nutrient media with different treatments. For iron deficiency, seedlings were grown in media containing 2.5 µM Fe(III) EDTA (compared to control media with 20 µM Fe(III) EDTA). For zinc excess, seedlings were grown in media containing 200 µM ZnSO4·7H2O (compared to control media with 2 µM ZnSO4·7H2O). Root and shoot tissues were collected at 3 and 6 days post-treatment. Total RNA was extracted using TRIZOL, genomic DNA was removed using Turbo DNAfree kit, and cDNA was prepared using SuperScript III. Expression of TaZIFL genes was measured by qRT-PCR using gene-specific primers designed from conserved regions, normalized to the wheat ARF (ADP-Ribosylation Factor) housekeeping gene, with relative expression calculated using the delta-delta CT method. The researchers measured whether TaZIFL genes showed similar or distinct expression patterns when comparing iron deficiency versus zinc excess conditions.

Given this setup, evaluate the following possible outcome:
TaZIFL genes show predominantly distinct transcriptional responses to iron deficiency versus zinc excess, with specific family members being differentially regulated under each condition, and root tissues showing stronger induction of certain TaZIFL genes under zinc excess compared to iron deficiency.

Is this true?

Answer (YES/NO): NO